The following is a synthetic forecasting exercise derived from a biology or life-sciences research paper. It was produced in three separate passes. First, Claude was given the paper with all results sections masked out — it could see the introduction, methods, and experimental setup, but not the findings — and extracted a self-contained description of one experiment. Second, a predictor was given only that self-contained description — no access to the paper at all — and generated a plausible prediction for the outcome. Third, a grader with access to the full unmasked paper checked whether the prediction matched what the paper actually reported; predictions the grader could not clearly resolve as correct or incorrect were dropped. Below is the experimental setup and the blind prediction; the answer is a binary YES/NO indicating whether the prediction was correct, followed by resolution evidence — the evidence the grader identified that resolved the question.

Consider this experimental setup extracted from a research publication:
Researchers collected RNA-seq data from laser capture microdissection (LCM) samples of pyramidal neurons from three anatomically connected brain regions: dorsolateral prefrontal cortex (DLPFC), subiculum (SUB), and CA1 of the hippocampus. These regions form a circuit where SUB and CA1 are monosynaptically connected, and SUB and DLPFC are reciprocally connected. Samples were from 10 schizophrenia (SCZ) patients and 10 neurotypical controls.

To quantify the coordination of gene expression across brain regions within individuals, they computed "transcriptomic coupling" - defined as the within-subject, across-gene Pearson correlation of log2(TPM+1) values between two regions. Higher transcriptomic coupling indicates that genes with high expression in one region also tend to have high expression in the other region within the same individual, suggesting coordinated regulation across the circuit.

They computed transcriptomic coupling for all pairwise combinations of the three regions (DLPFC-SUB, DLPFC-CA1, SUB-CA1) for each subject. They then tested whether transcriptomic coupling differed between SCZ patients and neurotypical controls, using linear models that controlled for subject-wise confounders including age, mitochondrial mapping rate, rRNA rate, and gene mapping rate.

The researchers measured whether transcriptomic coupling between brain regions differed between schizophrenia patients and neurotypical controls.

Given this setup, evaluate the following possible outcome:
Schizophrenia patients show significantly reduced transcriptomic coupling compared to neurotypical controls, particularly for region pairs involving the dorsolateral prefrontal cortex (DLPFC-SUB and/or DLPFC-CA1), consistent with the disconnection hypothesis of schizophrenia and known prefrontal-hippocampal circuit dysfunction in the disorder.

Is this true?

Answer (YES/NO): NO